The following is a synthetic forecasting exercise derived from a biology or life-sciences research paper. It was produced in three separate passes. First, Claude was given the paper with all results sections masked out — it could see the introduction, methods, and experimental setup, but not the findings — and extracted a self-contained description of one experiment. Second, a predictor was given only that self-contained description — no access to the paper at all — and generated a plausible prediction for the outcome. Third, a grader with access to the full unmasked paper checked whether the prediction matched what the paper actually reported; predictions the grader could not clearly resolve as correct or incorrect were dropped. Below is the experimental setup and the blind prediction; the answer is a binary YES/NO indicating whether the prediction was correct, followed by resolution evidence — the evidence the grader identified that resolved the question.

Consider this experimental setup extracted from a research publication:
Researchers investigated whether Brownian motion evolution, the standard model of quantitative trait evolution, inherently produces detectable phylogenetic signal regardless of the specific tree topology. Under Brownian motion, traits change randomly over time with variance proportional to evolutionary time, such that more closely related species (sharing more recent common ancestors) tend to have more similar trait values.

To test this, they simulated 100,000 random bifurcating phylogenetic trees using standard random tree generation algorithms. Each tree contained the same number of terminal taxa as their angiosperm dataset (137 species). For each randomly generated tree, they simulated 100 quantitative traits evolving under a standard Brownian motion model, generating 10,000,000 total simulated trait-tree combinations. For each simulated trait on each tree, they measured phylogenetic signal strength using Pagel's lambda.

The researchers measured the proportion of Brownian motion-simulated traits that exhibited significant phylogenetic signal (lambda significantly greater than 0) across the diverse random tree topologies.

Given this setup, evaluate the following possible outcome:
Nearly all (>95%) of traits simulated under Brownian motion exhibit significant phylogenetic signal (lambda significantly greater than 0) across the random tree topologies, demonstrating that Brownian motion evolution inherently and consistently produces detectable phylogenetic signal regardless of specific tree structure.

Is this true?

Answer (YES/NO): YES